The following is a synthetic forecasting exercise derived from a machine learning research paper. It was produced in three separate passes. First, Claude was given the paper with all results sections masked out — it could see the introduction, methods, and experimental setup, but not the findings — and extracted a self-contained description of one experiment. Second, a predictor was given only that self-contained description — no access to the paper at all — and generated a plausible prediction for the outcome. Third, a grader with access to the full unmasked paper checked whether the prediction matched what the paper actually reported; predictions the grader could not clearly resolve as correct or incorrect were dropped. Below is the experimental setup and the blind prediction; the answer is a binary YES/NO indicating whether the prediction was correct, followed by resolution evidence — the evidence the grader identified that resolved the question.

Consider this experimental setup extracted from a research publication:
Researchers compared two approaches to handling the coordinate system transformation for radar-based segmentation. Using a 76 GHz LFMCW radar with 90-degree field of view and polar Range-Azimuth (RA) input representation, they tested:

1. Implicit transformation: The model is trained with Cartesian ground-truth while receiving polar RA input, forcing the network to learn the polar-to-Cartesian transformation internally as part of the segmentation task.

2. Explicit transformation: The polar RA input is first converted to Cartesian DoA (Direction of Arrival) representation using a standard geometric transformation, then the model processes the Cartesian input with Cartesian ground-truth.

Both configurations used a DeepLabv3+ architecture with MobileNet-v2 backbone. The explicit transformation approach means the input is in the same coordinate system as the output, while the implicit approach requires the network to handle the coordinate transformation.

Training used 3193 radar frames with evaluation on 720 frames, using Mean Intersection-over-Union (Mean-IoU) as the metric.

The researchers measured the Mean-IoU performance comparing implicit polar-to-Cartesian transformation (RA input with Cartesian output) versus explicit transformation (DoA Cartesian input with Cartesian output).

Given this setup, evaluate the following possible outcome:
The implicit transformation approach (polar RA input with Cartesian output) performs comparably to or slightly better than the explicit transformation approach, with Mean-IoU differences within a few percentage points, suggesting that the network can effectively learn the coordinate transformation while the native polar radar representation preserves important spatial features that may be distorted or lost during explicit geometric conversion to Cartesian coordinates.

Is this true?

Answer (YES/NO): NO